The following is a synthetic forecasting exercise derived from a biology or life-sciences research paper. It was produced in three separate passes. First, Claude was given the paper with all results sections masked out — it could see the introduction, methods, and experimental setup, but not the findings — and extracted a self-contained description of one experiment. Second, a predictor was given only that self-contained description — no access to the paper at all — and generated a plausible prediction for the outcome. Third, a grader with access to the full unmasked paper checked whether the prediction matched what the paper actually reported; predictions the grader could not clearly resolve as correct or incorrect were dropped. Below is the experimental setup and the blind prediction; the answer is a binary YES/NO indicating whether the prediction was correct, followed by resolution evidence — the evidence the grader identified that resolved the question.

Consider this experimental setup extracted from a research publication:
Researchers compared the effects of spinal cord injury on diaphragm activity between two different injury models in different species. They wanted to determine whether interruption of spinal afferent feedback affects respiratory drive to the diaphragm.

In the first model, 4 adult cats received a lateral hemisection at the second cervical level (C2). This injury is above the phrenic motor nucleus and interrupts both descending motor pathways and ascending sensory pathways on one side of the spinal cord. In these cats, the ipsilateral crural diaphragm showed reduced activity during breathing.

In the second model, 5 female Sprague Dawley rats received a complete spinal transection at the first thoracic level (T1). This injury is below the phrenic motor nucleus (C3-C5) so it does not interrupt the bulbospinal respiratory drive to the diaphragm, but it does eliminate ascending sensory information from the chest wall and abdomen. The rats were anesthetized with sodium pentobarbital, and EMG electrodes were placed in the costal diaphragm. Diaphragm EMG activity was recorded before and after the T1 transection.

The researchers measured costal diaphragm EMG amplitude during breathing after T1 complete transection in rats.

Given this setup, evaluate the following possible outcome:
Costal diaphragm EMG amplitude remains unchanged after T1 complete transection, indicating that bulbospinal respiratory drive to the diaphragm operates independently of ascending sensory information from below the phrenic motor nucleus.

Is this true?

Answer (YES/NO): NO